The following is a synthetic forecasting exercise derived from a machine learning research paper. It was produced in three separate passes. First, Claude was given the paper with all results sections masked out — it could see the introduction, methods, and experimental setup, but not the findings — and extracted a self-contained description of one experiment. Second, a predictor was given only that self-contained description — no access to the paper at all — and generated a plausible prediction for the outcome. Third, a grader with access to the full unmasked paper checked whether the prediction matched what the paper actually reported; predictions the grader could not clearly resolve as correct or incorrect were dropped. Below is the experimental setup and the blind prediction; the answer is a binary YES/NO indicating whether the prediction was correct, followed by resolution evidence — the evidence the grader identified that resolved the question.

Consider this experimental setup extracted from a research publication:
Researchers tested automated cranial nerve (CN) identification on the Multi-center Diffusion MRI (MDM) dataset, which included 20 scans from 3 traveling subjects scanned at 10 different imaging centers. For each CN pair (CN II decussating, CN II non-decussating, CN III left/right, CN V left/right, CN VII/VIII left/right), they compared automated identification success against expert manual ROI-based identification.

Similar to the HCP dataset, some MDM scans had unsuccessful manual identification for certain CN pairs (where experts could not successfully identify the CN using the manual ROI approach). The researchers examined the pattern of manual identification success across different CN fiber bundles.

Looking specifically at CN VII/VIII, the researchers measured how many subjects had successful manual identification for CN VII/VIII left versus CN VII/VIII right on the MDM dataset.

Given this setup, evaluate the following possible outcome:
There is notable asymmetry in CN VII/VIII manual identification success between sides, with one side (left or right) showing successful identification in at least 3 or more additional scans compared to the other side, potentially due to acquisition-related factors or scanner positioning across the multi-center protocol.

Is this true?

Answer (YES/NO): YES